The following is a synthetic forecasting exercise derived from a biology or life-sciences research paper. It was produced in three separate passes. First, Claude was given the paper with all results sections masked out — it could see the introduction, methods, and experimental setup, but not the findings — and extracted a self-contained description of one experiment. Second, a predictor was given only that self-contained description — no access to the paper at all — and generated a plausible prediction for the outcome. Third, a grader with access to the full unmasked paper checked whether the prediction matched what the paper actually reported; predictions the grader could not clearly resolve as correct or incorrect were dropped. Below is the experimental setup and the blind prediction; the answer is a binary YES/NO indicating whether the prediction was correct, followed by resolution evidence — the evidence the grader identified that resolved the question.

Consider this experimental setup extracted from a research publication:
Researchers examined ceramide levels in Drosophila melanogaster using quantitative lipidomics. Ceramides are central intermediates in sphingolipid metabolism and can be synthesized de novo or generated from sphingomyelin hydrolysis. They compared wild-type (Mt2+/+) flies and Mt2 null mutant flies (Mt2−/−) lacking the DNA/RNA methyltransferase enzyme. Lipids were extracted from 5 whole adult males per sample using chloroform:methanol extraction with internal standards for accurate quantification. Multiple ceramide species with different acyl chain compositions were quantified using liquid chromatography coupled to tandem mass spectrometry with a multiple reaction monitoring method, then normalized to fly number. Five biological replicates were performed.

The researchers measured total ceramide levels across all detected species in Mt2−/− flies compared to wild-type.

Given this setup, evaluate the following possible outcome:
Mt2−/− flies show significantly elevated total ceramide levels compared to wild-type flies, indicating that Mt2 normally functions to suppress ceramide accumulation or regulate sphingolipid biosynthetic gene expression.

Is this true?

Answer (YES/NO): YES